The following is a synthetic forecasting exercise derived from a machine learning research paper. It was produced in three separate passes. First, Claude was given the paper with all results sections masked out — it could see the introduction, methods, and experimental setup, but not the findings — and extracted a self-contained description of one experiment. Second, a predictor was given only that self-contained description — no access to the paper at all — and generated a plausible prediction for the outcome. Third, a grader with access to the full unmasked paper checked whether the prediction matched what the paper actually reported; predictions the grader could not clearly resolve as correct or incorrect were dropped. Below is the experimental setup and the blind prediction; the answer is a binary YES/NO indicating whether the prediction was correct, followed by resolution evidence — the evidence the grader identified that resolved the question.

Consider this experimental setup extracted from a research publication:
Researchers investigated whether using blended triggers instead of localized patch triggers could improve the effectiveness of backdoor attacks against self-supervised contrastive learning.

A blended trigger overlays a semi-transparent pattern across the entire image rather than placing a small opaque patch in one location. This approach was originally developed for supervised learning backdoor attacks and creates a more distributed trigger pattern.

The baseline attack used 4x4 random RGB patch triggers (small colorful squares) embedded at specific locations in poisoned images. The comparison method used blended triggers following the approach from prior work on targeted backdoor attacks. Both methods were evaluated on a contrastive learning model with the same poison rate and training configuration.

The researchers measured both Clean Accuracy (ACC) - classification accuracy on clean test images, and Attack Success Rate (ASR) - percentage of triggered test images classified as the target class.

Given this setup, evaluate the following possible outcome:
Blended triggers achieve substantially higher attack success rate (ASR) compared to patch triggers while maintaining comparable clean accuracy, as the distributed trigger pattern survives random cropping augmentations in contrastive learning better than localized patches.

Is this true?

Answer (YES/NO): NO